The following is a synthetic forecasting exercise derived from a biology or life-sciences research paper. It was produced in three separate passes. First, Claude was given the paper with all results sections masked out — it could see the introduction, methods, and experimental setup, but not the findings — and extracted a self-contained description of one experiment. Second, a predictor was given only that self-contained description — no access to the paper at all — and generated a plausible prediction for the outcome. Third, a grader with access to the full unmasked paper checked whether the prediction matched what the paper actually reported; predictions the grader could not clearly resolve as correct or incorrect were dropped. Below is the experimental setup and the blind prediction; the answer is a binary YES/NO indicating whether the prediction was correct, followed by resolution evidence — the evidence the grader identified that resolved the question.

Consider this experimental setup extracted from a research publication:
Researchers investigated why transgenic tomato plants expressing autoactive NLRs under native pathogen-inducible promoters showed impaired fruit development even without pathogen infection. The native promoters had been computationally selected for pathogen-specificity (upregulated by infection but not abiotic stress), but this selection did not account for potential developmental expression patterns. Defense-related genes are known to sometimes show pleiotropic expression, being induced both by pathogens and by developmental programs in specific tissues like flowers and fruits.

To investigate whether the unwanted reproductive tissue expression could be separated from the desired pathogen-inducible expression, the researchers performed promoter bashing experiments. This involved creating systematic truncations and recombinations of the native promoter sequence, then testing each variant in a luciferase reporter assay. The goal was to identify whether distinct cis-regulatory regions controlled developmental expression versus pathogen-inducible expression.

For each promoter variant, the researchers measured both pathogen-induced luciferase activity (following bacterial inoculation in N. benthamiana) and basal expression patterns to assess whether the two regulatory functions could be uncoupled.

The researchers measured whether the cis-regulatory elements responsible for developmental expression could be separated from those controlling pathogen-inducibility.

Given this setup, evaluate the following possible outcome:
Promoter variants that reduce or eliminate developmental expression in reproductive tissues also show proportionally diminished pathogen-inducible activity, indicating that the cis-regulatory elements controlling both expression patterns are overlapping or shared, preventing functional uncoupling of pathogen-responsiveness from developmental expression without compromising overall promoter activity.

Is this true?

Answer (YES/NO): NO